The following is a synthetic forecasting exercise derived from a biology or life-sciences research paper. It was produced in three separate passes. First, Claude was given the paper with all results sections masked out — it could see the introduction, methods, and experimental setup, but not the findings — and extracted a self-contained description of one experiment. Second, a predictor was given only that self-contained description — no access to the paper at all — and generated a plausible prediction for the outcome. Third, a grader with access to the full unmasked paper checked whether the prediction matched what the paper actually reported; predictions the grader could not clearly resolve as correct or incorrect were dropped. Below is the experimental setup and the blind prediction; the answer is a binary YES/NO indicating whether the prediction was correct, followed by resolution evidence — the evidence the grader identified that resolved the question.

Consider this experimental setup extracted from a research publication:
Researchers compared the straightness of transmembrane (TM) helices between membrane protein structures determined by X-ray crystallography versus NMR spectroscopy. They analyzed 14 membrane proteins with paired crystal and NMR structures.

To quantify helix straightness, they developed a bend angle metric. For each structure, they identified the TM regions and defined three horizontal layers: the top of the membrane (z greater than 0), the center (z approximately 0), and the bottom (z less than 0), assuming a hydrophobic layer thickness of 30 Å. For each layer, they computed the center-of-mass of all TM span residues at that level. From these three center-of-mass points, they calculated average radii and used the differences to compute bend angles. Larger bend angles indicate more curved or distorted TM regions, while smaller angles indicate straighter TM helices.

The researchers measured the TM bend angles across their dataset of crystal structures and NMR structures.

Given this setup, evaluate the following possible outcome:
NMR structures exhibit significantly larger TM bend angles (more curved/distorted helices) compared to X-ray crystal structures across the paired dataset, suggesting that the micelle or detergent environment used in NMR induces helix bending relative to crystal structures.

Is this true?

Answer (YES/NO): YES